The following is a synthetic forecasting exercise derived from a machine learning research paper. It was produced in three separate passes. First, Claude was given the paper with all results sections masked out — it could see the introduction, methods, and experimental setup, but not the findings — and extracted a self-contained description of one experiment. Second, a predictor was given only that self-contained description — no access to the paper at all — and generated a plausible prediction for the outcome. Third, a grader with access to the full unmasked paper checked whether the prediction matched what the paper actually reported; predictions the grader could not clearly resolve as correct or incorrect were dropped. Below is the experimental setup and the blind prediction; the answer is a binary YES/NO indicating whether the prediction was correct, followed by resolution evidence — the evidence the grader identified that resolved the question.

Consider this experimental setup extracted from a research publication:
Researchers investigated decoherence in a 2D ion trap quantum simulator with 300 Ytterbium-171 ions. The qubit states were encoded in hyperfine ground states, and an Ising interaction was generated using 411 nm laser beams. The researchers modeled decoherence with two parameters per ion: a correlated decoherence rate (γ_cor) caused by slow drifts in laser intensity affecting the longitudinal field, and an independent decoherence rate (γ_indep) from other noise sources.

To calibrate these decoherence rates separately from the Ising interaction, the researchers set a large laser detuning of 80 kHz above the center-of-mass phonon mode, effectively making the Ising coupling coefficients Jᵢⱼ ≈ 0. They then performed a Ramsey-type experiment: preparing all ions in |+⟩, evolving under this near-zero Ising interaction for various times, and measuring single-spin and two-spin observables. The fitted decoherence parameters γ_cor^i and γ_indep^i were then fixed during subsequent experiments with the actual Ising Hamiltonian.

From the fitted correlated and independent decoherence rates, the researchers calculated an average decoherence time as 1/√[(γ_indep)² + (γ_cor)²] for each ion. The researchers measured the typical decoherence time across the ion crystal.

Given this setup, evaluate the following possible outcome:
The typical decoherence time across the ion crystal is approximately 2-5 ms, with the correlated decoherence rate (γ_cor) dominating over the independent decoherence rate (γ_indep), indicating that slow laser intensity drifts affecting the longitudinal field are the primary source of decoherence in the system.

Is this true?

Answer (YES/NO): NO